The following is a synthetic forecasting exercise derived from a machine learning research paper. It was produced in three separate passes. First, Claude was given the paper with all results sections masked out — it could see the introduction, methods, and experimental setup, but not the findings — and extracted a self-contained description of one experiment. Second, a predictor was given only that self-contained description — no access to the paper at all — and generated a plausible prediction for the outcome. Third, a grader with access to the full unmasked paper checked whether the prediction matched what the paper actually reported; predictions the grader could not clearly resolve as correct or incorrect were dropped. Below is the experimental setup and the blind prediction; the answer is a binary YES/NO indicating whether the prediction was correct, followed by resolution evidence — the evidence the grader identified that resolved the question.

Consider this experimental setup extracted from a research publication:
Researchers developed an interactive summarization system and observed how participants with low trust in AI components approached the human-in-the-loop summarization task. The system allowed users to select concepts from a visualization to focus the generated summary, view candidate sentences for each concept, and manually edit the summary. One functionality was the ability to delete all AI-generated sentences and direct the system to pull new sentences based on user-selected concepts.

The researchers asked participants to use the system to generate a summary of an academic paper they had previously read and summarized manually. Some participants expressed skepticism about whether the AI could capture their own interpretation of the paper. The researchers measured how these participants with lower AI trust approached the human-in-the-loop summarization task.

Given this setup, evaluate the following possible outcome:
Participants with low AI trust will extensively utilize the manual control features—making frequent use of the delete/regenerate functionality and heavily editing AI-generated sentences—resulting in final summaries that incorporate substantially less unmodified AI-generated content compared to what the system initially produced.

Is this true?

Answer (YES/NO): YES